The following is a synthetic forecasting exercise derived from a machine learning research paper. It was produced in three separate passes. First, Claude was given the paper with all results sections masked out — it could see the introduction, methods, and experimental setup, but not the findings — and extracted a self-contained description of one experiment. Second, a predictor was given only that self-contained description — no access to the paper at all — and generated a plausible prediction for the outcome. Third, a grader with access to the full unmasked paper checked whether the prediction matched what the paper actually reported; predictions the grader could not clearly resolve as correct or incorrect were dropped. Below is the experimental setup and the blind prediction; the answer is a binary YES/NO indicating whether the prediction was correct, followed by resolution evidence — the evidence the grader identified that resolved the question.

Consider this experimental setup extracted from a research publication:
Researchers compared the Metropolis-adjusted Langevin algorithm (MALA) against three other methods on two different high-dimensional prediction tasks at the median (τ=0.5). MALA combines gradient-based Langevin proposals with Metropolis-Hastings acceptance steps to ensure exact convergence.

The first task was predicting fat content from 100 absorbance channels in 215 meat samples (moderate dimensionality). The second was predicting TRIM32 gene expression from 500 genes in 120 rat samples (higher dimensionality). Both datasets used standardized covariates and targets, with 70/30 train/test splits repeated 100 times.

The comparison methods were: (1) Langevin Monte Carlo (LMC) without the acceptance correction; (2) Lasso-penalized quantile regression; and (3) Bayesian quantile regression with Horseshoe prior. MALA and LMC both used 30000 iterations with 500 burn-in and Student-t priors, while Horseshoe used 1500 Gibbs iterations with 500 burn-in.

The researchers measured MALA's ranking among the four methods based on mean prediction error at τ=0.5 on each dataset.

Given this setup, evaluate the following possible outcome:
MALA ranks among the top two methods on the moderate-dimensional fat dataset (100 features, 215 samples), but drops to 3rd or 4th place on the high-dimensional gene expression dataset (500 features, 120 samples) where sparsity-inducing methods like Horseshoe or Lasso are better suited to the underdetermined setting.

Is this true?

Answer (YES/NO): NO